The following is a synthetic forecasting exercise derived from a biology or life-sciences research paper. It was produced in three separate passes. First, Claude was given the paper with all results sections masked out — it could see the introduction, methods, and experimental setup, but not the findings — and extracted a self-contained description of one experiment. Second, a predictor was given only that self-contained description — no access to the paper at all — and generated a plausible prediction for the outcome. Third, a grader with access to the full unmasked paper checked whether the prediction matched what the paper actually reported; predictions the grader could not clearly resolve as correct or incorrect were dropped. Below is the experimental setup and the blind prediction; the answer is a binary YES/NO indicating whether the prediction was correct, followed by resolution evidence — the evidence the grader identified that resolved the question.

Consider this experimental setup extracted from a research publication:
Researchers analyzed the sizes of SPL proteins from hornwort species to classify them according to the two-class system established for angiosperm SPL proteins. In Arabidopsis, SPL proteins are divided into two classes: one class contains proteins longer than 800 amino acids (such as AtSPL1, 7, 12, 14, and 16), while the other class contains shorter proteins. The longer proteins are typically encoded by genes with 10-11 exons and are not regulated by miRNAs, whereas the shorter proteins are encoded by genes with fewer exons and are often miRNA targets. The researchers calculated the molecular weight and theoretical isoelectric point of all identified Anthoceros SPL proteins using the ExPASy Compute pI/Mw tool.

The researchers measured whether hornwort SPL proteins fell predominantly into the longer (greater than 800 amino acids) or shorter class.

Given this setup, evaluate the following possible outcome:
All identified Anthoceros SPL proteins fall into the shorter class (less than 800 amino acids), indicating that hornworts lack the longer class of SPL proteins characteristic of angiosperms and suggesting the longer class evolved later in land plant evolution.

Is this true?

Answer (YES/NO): NO